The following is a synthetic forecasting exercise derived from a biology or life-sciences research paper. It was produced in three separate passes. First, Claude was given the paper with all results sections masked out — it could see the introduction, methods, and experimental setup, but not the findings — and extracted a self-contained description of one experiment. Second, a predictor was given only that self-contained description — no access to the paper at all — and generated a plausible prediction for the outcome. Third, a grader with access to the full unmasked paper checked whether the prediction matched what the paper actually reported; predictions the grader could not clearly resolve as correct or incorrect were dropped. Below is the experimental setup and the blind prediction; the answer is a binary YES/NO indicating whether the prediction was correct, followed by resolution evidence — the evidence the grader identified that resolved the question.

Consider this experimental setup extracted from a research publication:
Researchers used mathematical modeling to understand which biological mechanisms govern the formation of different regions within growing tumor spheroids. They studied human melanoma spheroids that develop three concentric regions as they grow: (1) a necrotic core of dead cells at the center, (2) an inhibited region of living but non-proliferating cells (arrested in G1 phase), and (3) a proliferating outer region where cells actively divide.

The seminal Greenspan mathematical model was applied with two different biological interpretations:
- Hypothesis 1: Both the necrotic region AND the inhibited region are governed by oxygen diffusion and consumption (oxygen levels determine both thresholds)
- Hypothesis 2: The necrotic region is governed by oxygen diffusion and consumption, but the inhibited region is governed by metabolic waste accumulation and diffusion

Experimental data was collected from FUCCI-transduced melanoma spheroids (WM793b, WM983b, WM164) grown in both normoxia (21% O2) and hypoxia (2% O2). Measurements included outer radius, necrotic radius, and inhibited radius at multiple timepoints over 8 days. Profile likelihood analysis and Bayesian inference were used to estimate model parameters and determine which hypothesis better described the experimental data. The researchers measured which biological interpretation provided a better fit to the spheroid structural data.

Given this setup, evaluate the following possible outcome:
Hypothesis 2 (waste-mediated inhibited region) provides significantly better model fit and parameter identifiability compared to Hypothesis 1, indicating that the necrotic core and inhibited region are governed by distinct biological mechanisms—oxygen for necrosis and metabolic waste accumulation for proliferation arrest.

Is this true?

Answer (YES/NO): YES